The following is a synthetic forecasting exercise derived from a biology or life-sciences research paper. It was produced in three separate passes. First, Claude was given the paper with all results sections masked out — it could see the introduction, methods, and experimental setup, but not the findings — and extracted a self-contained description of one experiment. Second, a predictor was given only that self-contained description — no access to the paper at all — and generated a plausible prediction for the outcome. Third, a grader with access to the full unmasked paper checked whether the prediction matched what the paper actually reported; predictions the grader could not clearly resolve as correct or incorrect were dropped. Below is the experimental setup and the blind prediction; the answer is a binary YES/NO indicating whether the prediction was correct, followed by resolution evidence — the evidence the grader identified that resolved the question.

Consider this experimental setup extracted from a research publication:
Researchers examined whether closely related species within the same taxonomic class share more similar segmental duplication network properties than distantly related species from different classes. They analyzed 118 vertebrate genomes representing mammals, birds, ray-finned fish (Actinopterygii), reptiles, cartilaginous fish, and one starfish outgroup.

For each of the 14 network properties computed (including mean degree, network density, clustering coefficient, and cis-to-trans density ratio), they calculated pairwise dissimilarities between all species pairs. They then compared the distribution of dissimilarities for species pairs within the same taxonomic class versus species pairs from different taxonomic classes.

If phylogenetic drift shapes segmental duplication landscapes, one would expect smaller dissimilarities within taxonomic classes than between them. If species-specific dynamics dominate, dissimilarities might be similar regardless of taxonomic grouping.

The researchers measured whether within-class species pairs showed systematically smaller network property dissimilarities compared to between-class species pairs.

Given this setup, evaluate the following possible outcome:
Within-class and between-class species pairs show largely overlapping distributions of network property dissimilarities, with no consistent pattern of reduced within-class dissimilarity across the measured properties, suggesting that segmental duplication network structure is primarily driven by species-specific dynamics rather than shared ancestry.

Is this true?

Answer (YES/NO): YES